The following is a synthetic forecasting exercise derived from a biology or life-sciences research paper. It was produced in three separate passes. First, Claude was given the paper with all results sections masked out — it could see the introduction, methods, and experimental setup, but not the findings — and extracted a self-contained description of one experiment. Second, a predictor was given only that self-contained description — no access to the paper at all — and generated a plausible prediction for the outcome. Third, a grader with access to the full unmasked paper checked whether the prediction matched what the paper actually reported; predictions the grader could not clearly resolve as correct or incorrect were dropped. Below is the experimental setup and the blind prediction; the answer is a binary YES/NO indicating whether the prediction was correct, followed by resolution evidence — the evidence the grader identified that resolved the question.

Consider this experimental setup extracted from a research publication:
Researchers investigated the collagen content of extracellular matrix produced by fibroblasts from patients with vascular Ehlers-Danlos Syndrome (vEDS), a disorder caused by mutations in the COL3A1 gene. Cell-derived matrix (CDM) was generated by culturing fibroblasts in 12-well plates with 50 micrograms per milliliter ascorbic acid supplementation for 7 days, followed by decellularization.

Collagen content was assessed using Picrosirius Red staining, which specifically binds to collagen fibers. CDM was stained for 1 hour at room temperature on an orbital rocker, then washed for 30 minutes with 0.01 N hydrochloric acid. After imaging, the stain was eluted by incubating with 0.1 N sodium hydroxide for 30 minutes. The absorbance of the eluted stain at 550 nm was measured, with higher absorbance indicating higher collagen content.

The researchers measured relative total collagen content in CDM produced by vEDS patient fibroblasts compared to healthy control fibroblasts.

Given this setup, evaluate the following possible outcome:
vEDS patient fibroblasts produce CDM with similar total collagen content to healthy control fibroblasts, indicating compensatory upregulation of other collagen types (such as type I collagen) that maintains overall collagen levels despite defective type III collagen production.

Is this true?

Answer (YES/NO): NO